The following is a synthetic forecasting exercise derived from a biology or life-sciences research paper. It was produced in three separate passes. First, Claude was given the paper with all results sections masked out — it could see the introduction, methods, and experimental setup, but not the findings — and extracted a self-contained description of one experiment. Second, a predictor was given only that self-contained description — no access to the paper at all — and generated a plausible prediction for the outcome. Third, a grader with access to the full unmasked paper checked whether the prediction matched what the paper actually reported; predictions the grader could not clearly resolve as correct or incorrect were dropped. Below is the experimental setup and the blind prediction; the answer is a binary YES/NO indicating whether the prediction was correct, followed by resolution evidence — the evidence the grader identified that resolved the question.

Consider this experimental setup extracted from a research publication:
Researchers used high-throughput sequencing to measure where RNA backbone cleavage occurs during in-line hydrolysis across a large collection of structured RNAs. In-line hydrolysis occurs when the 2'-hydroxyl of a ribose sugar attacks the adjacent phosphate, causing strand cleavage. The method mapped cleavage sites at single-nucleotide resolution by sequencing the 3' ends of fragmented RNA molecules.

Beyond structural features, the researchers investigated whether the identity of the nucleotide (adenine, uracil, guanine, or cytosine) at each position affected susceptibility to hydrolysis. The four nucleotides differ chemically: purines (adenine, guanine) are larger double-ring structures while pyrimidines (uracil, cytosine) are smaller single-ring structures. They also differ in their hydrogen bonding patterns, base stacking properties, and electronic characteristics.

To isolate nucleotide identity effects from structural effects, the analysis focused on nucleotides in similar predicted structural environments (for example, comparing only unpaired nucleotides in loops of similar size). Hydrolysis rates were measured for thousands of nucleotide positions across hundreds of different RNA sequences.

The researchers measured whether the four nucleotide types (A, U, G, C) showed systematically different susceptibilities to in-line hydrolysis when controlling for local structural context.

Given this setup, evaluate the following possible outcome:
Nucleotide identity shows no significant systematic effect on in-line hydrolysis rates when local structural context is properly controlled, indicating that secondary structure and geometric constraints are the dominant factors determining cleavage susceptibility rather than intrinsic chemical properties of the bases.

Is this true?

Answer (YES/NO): NO